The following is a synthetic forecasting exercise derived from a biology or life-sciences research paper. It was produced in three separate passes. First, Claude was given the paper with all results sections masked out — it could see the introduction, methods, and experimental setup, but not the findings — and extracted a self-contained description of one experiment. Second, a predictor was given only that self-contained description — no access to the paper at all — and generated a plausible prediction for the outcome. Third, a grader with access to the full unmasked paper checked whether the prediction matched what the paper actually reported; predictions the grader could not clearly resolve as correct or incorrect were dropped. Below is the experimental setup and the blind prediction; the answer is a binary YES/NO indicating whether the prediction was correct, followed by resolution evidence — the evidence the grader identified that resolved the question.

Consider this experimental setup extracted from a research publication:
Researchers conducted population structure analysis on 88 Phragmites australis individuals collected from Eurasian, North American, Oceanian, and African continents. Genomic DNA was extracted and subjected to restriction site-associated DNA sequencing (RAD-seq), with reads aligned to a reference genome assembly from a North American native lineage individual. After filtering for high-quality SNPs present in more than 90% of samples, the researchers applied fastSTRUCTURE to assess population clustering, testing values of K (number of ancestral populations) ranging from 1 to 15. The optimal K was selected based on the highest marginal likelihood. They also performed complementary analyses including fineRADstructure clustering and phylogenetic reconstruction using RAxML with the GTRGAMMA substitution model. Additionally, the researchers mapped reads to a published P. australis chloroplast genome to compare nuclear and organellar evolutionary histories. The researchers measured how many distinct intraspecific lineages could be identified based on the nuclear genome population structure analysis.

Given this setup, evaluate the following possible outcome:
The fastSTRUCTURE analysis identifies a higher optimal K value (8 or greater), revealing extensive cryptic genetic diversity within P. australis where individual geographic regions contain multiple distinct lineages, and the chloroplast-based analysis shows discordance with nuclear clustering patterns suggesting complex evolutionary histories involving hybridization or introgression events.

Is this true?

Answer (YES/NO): NO